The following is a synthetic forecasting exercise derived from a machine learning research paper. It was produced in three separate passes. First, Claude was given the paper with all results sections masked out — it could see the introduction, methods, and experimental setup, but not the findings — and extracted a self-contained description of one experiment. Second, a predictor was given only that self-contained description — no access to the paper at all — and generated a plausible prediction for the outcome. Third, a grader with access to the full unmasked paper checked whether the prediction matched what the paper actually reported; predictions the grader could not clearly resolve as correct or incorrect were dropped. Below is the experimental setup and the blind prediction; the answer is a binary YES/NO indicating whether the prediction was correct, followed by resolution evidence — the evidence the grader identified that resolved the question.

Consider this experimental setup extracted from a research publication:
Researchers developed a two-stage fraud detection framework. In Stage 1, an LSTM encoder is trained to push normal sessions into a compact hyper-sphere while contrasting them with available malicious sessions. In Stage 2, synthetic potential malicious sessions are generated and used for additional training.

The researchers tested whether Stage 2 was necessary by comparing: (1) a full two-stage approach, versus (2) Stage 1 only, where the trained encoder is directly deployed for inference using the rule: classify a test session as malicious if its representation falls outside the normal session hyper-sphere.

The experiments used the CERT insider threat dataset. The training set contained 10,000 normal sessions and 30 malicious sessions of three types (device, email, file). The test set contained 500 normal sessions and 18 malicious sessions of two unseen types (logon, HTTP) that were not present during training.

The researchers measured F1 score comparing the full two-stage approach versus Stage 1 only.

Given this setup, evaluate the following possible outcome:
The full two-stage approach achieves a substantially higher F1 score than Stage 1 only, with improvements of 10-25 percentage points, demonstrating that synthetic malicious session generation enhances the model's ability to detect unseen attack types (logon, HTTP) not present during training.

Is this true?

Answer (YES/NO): NO